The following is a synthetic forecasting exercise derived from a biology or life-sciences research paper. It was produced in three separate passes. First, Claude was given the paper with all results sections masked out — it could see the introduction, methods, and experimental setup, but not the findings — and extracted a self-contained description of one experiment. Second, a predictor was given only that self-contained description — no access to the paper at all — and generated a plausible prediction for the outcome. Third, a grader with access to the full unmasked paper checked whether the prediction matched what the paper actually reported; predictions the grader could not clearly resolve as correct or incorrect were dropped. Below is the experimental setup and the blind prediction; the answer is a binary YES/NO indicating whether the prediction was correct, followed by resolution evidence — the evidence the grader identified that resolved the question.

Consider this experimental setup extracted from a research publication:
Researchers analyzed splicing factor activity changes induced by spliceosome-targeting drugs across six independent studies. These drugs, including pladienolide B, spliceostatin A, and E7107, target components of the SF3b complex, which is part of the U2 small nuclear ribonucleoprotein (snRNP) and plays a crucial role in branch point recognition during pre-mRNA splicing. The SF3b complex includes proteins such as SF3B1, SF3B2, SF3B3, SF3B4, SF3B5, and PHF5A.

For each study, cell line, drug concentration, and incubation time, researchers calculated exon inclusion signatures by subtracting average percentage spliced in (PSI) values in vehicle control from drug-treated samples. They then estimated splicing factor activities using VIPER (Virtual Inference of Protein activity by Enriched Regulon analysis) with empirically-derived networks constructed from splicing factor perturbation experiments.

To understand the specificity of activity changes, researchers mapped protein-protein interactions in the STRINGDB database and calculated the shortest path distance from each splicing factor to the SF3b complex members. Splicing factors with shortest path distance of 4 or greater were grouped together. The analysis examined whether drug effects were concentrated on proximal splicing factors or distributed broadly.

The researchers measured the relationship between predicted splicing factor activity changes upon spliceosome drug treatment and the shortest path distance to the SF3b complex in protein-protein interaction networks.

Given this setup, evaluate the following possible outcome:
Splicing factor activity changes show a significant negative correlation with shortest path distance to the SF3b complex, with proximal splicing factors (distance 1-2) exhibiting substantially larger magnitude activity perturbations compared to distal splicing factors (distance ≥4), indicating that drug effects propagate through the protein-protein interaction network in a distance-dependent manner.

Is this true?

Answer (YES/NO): YES